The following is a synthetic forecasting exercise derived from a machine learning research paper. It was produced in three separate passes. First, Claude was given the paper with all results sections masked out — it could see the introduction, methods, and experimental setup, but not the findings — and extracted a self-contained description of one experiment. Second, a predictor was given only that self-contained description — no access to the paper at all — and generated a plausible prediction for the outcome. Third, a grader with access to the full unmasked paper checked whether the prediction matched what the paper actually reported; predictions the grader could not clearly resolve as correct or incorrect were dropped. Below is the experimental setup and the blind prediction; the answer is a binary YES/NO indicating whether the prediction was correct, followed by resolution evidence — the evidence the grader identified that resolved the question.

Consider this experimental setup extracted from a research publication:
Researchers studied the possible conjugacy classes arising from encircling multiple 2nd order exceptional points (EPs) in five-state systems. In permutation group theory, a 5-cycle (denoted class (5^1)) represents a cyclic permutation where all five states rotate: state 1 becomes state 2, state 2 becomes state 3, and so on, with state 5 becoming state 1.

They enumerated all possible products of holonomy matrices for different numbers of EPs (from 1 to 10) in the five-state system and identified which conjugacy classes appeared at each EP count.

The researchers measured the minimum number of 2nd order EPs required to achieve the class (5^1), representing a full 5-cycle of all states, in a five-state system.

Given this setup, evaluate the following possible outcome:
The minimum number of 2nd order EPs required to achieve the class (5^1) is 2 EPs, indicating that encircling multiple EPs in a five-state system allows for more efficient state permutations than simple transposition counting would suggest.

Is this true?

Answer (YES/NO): NO